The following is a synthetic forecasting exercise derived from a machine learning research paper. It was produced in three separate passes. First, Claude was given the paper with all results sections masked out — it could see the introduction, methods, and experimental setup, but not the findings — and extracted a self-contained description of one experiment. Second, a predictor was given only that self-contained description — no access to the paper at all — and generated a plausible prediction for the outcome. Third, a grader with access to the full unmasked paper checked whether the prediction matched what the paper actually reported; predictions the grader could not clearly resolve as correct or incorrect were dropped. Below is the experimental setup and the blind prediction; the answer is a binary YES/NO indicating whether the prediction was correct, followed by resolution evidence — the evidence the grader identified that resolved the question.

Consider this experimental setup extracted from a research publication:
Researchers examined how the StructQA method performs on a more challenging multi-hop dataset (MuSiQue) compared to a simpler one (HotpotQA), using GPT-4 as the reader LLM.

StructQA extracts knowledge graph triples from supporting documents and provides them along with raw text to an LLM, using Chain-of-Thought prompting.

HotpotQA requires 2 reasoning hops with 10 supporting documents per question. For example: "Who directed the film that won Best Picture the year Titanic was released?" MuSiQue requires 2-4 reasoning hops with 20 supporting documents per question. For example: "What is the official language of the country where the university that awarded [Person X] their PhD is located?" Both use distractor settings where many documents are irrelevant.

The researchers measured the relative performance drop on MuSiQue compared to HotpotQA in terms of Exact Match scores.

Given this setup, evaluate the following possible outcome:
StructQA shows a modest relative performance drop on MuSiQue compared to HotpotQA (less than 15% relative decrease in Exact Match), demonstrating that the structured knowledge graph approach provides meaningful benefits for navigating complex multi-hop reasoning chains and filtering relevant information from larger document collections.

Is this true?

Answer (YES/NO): NO